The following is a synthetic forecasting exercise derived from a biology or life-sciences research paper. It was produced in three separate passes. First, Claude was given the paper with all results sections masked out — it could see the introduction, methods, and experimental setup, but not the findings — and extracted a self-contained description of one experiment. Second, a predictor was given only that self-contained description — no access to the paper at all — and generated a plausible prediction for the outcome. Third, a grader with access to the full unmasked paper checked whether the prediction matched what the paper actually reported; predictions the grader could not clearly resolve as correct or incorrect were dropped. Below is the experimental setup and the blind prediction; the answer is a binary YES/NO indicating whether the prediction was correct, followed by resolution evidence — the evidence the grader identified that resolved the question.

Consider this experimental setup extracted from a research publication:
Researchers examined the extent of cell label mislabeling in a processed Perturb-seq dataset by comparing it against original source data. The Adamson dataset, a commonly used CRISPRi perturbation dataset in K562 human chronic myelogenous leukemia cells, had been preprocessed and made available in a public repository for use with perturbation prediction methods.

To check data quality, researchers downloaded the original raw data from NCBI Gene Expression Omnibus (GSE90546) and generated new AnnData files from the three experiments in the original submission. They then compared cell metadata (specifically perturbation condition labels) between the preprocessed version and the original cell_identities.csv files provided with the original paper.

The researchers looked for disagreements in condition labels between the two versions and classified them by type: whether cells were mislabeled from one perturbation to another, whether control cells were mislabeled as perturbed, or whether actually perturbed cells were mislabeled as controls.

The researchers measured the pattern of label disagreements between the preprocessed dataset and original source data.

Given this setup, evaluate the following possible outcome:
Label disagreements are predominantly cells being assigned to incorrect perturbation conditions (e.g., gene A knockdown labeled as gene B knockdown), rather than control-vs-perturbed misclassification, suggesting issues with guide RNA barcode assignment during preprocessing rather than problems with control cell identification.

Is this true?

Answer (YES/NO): NO